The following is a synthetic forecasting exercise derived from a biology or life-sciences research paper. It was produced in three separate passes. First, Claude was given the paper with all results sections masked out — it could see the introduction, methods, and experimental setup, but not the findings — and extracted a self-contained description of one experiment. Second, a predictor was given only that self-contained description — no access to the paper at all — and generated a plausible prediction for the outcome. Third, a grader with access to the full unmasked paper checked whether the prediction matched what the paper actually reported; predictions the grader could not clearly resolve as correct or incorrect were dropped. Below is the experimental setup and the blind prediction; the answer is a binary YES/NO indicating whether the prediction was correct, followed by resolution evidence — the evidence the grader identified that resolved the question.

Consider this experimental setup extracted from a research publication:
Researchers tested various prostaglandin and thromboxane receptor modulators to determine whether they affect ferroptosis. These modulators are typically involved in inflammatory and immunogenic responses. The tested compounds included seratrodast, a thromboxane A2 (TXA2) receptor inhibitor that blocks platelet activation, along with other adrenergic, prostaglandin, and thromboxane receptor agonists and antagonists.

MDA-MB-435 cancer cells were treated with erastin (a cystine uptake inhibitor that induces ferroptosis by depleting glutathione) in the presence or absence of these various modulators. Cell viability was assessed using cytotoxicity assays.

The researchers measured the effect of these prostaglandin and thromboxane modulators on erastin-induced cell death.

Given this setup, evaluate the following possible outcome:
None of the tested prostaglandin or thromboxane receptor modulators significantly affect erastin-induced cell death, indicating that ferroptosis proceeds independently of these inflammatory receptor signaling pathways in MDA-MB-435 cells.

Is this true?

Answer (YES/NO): NO